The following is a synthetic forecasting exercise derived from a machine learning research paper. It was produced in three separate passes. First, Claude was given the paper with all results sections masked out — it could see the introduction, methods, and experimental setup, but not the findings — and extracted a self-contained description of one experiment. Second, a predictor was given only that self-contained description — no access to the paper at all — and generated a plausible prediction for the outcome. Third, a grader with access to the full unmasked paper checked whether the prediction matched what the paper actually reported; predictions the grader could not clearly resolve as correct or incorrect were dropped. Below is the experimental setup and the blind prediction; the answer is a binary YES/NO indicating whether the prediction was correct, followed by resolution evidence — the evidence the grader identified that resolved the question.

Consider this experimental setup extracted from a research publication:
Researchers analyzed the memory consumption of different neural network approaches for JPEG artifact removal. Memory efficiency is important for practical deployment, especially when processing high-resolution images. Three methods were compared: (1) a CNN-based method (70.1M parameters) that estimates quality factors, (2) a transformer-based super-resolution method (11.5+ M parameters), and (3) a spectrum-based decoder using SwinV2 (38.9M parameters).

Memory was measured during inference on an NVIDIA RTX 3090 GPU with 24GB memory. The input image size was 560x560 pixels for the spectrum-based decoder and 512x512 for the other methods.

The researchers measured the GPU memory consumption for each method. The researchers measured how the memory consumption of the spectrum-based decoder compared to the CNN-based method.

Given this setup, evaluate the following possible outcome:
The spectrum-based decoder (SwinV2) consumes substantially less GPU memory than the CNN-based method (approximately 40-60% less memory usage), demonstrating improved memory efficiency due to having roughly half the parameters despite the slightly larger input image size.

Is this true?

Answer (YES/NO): NO